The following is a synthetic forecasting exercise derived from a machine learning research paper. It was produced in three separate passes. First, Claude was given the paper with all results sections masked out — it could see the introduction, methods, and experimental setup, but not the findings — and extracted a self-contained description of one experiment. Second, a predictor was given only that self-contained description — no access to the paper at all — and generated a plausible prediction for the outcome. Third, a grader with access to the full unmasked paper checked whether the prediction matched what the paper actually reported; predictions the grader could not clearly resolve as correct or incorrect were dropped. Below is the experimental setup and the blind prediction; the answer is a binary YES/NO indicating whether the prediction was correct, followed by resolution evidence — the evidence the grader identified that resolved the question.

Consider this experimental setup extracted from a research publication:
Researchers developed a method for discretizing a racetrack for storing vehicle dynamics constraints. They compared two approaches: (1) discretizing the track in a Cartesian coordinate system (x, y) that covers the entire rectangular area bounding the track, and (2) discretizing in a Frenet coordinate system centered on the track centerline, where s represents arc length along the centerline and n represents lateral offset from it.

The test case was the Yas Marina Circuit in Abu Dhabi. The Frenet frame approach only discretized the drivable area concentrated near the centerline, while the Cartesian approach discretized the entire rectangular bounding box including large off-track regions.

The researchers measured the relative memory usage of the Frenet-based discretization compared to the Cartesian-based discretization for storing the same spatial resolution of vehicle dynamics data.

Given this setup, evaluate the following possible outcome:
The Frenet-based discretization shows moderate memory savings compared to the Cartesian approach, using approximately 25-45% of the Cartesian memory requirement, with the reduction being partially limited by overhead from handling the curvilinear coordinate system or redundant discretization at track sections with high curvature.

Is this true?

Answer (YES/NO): NO